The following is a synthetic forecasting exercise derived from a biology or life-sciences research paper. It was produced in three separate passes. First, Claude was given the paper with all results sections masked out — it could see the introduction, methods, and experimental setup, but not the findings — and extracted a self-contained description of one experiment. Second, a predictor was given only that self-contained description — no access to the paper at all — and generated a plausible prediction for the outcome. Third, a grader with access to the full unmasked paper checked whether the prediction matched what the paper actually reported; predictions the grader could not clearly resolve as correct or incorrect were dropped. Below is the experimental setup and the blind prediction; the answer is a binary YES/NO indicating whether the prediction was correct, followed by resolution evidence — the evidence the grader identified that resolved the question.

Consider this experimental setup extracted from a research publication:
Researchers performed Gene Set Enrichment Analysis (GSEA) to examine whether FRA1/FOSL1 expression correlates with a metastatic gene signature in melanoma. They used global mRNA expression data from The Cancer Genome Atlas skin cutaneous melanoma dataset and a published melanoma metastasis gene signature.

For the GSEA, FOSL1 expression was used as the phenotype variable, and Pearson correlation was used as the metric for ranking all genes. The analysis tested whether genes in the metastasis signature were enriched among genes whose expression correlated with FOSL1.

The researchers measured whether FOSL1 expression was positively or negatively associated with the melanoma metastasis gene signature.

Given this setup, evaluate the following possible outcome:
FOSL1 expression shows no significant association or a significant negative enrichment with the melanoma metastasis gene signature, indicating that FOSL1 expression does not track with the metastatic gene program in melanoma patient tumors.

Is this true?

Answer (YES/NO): NO